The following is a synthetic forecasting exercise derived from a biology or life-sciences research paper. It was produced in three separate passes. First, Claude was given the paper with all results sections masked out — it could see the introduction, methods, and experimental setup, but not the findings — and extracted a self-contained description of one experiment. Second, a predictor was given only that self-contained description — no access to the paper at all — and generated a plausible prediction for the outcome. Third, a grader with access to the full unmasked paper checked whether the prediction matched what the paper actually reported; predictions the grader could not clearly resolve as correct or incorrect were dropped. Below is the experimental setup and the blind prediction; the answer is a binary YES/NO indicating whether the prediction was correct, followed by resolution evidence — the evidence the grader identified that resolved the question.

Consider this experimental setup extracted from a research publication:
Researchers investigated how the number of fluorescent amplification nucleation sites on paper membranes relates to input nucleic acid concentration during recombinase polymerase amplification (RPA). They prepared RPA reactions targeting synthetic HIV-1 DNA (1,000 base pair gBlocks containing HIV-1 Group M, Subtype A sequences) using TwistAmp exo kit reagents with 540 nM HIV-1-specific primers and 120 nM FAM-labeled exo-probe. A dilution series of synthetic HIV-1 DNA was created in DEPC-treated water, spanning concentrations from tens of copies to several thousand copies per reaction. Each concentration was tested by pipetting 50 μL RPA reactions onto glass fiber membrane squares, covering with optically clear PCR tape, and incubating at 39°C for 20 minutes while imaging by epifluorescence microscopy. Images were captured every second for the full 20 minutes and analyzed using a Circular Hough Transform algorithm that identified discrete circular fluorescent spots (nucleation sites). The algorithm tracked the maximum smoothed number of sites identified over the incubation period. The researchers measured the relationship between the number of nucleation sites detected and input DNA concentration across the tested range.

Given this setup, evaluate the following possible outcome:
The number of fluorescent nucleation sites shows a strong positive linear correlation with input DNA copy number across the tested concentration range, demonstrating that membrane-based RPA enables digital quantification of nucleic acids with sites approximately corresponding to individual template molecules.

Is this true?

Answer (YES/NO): NO